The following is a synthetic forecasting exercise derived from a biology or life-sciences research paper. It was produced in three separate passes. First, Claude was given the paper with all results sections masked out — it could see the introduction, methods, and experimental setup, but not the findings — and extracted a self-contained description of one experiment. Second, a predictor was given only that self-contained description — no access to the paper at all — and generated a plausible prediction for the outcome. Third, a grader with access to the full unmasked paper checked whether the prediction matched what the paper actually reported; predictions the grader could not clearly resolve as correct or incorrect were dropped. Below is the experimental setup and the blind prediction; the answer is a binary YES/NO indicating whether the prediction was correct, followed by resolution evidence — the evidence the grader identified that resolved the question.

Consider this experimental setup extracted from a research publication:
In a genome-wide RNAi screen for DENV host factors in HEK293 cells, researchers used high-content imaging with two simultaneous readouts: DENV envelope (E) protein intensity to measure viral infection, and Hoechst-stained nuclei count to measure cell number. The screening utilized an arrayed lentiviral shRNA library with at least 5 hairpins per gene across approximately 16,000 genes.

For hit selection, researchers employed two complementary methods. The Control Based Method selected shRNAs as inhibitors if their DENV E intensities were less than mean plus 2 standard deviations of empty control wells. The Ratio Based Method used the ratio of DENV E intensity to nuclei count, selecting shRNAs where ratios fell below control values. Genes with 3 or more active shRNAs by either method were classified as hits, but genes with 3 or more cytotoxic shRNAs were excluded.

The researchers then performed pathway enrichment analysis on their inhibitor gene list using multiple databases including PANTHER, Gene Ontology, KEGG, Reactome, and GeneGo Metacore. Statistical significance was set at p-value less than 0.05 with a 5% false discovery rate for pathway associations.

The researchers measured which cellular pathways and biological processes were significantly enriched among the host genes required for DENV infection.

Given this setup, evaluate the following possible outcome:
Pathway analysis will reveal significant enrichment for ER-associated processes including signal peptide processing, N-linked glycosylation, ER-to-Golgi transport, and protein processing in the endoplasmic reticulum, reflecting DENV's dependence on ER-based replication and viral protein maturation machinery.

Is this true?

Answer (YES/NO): NO